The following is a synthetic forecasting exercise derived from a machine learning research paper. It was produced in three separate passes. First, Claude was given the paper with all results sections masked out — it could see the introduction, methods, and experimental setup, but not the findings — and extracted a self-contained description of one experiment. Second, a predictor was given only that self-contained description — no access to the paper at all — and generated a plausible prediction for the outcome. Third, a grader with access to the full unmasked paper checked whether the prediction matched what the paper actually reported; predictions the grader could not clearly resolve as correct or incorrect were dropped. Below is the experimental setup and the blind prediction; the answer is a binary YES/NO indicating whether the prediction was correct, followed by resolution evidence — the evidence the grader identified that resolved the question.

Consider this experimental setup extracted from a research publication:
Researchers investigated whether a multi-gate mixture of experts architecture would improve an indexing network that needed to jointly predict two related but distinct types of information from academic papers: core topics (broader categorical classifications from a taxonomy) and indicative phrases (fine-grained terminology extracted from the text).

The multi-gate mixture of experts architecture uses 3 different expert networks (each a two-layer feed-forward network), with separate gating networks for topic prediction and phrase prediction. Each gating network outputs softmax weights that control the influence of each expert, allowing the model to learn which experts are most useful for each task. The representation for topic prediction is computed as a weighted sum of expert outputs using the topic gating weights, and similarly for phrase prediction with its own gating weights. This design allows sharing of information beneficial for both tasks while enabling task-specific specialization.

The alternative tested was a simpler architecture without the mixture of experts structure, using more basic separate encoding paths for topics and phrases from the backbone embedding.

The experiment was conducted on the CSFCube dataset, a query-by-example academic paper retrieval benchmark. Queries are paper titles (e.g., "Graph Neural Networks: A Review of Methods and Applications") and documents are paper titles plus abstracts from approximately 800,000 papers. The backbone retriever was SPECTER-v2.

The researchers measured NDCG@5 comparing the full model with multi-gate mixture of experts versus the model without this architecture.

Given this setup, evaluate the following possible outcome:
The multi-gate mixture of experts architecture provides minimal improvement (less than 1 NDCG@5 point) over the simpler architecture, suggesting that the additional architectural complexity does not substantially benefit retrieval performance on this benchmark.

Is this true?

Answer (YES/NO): NO